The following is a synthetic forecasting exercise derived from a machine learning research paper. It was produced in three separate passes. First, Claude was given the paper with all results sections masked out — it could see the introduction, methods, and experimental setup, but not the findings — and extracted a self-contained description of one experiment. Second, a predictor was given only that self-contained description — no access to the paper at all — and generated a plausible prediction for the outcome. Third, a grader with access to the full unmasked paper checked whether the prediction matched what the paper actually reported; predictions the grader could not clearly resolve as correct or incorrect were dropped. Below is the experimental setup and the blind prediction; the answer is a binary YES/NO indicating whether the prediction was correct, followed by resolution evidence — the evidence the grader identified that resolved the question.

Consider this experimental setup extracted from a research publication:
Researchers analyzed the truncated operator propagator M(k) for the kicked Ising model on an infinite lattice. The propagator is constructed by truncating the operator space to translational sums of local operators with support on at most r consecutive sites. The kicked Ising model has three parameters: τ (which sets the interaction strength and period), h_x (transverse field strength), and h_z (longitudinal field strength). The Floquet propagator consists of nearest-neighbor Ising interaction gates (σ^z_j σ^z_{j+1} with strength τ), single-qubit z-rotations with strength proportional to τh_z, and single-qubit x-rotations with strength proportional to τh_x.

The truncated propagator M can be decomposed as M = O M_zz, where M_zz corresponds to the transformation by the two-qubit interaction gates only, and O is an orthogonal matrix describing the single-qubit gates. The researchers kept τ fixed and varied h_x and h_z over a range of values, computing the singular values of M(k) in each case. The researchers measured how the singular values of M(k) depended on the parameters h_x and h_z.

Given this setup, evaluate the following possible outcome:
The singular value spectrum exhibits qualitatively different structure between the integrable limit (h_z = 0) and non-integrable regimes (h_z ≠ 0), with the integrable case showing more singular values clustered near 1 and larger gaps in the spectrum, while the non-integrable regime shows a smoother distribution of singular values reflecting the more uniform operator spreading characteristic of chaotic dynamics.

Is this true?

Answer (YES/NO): NO